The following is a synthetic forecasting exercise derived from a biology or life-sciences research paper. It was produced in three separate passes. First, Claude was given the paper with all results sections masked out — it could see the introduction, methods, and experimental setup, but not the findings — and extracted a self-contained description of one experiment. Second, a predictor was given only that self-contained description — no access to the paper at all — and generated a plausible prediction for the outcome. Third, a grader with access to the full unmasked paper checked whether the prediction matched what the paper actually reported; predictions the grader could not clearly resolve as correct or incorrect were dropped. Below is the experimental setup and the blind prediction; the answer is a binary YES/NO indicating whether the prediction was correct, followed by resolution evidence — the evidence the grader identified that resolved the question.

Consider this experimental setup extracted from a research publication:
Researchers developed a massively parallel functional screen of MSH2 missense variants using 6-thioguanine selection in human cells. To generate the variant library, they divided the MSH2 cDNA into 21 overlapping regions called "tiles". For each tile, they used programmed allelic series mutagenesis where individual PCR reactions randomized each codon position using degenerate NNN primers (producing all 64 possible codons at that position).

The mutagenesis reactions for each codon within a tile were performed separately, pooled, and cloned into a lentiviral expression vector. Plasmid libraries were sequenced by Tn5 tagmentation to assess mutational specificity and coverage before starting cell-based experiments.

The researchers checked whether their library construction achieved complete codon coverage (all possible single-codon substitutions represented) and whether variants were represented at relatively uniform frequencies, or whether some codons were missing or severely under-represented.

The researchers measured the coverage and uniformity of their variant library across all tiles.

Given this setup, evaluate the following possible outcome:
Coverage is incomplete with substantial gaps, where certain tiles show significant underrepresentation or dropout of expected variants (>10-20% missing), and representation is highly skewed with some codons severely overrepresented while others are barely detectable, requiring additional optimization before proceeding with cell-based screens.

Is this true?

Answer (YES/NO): NO